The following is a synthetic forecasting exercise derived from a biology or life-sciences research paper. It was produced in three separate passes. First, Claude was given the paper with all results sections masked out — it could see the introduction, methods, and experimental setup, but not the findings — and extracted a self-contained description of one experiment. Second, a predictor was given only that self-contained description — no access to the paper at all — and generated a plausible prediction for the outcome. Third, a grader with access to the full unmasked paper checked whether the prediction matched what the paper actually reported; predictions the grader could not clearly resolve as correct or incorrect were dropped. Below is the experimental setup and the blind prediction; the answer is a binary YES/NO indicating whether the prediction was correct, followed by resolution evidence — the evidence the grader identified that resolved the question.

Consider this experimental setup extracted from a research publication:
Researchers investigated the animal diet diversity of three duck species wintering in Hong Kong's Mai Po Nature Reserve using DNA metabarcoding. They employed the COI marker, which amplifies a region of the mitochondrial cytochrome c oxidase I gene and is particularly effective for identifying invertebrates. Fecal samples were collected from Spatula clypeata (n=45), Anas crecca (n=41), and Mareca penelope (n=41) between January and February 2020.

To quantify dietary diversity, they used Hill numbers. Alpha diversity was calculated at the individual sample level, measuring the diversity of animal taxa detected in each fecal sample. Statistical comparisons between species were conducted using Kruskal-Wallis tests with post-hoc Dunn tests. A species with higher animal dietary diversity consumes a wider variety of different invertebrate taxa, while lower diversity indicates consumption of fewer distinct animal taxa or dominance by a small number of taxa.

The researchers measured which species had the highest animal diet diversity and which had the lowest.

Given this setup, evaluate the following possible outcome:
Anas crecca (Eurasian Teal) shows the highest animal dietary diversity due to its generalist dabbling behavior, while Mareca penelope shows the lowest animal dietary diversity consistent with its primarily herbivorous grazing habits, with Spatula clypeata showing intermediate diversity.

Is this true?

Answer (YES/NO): NO